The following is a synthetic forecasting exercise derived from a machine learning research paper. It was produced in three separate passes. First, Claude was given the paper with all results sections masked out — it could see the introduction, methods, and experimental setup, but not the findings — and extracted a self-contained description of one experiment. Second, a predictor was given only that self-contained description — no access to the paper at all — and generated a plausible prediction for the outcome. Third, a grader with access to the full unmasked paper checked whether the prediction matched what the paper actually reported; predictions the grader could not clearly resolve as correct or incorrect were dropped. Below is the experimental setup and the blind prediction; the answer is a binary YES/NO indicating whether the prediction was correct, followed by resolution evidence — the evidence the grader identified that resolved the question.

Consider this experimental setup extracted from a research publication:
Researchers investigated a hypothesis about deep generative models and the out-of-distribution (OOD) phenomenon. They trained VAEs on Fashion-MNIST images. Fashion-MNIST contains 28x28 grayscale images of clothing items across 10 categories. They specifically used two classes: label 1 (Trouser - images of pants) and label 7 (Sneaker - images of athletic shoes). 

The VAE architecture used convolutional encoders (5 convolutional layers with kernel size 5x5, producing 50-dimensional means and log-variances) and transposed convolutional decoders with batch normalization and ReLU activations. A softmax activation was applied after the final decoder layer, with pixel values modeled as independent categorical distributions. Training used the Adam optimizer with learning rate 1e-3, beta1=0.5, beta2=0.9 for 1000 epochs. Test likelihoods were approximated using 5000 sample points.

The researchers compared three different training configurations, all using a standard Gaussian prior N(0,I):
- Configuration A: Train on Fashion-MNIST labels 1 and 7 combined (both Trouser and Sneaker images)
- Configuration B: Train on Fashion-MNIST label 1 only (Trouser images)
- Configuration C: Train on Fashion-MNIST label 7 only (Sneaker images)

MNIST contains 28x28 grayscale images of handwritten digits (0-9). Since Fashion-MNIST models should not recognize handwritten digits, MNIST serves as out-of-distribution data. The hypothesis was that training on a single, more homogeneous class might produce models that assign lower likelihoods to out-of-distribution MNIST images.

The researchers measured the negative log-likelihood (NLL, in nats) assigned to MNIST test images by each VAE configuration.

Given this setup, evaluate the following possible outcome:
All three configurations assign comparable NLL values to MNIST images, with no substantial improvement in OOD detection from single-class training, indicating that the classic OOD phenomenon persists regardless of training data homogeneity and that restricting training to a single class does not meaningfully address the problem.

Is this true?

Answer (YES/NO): YES